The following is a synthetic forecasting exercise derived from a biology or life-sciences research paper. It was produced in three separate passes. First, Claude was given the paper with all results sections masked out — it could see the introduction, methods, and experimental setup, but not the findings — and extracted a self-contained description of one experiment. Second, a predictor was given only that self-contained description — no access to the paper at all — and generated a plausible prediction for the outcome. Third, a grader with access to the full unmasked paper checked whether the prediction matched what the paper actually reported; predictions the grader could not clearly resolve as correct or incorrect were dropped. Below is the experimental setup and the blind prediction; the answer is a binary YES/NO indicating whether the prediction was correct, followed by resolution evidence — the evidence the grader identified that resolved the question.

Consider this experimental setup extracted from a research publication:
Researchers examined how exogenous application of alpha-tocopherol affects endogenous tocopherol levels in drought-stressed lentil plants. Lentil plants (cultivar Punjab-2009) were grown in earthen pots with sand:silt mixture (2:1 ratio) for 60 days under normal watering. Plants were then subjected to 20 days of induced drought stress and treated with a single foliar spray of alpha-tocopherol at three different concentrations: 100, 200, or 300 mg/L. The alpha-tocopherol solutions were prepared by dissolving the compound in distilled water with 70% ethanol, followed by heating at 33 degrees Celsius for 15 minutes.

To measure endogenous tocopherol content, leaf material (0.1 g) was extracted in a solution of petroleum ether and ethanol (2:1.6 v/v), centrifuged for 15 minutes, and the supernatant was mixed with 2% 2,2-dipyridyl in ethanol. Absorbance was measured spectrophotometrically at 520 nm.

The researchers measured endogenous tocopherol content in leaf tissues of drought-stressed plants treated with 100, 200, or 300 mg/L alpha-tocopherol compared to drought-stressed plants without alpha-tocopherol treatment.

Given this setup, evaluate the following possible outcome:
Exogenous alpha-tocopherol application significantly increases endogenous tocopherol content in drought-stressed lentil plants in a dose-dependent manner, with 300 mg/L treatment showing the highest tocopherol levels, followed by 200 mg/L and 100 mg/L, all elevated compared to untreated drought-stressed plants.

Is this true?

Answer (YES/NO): NO